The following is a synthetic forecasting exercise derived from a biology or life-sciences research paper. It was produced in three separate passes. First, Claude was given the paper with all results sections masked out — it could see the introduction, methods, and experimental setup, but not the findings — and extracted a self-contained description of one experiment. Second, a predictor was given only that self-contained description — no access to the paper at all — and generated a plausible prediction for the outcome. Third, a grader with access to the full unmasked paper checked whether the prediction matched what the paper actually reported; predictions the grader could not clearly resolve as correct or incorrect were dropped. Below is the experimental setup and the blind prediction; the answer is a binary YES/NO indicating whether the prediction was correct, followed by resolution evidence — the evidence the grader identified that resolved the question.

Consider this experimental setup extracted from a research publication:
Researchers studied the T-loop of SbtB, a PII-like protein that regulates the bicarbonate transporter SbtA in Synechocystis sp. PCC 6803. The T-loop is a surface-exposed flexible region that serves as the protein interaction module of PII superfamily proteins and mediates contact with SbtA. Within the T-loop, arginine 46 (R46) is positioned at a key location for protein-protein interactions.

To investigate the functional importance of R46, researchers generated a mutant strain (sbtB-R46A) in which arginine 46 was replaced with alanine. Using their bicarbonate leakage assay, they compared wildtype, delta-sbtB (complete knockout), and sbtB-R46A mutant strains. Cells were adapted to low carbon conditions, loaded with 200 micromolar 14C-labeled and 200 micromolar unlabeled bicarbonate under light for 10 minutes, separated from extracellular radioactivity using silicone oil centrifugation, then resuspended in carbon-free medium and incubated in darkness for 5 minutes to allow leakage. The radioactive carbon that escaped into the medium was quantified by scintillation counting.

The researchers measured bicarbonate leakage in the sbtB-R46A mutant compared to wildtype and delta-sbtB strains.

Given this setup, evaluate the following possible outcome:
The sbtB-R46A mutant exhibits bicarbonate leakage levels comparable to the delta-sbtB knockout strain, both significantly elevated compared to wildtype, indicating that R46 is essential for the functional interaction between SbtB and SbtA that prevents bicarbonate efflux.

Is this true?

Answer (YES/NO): NO